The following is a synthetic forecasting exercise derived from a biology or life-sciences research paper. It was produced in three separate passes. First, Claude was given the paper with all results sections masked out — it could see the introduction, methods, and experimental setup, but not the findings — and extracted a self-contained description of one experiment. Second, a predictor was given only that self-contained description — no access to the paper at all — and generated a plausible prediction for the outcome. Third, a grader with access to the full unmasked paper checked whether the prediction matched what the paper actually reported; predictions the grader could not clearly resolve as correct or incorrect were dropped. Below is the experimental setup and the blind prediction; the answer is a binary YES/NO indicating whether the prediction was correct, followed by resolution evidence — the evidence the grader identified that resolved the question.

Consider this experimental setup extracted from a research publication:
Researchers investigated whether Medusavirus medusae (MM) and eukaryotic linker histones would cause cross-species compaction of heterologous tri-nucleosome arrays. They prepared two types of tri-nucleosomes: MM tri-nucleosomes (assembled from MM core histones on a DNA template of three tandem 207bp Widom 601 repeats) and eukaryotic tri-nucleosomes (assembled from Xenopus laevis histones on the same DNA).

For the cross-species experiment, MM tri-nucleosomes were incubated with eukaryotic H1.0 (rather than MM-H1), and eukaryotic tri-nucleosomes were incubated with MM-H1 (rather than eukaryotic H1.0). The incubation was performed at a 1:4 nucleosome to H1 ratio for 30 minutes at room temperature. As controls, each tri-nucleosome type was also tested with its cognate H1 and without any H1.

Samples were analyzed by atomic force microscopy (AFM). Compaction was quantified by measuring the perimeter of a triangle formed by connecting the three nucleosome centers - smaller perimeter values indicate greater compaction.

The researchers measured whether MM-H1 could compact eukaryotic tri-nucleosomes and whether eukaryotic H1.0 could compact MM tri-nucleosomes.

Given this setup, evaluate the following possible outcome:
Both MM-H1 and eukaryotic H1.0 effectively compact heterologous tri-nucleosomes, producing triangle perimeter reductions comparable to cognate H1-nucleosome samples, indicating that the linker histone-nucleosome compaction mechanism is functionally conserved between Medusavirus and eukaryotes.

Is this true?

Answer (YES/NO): NO